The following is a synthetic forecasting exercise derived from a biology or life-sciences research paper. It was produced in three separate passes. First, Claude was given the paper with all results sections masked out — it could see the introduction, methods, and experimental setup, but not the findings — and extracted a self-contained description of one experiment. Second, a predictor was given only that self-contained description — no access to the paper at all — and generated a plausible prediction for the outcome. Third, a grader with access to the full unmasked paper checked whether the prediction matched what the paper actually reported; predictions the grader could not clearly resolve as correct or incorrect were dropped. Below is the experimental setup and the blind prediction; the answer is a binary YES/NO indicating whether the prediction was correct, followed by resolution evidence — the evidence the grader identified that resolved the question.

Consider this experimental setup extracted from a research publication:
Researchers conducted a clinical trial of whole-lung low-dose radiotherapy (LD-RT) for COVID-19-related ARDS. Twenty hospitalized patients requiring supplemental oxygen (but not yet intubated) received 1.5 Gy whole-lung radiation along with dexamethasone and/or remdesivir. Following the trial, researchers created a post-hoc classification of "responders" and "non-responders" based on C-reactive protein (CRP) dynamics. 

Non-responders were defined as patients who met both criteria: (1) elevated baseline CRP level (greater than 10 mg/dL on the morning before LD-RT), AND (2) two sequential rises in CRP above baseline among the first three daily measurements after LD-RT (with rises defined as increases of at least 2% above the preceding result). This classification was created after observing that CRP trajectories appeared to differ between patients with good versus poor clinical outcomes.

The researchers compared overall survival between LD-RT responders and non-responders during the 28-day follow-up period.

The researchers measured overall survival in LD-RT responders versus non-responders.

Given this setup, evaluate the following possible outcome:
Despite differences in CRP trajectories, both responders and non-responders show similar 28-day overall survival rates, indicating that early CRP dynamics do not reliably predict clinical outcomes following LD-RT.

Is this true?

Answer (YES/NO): NO